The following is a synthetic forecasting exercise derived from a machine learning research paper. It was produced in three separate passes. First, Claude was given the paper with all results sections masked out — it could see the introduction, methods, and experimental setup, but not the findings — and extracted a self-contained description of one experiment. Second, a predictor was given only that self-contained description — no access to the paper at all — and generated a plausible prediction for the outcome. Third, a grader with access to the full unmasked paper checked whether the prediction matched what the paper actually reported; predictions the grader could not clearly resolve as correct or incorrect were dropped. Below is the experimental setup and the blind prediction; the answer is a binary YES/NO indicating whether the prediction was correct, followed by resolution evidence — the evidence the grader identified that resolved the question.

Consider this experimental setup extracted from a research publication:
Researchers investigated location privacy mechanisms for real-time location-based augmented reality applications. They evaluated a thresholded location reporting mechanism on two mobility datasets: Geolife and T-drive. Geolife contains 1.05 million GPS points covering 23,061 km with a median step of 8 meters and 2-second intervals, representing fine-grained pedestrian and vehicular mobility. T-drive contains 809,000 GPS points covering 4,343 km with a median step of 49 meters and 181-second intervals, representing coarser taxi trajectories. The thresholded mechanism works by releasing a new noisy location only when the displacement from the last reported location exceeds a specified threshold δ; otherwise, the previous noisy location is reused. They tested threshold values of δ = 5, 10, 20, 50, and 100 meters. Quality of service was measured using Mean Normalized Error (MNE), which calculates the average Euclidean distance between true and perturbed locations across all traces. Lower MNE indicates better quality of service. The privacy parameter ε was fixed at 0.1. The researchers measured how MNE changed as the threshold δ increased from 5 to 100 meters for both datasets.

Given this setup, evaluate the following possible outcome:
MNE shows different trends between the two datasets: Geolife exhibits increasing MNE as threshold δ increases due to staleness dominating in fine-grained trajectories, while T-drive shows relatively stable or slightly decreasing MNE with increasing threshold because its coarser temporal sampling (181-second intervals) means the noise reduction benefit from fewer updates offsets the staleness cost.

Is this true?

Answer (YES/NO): NO